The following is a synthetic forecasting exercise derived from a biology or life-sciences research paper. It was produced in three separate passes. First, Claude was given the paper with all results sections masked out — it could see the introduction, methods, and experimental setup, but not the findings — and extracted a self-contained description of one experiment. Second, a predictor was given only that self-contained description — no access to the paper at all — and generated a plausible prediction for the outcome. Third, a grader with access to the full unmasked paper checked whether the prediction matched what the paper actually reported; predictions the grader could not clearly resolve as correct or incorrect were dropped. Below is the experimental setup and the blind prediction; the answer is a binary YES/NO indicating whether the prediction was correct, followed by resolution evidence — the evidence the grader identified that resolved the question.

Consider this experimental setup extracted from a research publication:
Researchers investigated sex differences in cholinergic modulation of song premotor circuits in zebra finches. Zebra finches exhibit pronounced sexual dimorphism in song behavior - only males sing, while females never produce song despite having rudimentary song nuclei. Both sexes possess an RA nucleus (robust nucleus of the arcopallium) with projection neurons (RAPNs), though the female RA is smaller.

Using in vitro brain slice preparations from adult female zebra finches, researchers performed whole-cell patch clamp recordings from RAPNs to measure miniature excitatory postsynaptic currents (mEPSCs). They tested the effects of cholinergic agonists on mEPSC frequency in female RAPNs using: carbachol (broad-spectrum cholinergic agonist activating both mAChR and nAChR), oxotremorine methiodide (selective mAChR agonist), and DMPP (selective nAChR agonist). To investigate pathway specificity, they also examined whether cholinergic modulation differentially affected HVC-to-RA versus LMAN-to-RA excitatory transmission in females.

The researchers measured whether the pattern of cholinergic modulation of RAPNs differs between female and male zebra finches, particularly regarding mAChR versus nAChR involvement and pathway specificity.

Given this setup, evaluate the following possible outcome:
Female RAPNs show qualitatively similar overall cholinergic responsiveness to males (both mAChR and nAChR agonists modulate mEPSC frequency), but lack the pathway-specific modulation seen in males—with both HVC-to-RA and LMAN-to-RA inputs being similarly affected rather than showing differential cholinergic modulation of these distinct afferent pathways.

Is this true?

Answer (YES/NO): NO